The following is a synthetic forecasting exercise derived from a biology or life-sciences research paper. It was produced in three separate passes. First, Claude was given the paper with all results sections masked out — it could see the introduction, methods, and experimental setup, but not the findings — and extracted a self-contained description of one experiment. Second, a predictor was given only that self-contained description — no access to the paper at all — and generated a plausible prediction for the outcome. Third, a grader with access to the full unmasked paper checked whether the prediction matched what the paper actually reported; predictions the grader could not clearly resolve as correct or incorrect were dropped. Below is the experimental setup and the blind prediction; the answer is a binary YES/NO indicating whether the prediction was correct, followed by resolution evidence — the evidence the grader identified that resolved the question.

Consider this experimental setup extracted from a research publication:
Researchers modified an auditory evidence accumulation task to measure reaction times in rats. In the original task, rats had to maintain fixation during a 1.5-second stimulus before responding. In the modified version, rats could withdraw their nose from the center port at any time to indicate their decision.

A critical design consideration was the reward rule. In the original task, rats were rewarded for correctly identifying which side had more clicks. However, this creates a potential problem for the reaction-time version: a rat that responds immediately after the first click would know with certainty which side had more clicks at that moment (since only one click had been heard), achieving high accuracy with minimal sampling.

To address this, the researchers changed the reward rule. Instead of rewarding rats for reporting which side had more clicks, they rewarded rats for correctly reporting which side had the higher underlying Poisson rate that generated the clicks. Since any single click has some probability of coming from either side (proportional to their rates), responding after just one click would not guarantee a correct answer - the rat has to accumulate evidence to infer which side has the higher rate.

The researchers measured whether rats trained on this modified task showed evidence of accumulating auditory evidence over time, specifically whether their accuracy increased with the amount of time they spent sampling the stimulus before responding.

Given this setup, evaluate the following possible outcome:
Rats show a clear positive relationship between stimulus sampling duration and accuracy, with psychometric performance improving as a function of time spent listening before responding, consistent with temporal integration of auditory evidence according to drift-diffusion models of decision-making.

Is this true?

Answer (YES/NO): YES